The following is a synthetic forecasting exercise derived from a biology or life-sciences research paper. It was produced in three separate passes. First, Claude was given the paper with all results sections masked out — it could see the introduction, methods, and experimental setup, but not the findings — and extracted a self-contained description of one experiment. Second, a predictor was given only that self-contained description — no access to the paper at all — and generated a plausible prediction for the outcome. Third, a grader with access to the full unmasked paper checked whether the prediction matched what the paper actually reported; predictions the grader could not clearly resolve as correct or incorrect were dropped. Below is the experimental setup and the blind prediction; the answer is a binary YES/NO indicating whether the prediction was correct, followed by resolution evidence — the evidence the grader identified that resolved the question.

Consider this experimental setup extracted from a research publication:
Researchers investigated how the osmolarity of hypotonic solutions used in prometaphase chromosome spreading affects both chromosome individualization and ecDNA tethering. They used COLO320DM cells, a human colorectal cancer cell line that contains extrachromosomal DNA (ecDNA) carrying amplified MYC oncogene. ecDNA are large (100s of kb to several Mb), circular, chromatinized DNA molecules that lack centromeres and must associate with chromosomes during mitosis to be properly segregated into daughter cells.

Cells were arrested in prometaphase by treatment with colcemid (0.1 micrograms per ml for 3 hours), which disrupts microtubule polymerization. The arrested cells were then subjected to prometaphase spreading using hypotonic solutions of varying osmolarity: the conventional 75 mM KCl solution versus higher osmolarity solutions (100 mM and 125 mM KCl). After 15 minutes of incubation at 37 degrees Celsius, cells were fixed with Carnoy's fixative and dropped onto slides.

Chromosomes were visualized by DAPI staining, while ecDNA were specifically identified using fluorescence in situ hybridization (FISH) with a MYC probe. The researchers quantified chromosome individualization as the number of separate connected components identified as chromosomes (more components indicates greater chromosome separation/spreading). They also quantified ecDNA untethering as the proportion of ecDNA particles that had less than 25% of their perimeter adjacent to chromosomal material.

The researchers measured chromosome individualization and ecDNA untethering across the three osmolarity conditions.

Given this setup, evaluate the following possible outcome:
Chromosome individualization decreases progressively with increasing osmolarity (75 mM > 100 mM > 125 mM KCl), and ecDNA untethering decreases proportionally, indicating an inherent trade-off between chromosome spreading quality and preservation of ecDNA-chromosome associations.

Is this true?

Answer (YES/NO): YES